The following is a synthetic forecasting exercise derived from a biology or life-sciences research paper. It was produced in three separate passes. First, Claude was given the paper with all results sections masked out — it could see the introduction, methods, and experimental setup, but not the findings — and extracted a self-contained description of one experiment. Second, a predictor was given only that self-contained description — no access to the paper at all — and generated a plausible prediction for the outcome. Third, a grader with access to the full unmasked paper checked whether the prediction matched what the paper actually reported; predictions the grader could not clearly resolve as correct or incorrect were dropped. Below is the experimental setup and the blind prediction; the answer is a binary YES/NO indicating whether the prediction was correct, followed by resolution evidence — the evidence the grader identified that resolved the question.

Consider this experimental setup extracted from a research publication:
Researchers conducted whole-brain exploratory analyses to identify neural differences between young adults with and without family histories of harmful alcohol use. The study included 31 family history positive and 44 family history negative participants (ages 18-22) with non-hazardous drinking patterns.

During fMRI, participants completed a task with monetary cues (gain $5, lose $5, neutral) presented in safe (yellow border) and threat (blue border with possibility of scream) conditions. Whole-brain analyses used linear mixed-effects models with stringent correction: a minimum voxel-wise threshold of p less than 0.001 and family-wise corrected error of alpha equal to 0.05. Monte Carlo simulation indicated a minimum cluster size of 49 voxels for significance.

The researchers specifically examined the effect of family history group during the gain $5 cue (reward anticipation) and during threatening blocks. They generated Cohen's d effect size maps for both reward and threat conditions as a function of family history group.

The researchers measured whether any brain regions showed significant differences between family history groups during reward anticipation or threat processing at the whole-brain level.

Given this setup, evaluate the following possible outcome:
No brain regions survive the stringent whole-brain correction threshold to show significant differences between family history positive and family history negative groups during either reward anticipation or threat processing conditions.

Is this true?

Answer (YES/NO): NO